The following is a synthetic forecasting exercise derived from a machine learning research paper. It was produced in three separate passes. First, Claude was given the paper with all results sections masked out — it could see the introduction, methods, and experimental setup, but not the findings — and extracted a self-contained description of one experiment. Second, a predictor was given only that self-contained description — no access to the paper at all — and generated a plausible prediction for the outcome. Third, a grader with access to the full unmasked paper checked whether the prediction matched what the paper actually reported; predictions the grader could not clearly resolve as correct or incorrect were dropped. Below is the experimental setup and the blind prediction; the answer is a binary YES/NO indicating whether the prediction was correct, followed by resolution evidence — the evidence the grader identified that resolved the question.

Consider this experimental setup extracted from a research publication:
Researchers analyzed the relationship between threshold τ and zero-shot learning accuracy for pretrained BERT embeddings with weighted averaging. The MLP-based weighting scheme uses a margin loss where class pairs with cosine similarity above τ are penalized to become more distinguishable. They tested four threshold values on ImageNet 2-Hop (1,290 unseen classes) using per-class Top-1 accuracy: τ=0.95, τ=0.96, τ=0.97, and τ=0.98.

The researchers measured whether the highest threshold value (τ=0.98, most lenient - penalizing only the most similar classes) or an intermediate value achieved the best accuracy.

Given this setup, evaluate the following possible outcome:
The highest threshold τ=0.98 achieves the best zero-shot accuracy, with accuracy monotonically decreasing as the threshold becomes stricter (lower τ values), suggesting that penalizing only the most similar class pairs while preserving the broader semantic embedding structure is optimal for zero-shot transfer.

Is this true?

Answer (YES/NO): NO